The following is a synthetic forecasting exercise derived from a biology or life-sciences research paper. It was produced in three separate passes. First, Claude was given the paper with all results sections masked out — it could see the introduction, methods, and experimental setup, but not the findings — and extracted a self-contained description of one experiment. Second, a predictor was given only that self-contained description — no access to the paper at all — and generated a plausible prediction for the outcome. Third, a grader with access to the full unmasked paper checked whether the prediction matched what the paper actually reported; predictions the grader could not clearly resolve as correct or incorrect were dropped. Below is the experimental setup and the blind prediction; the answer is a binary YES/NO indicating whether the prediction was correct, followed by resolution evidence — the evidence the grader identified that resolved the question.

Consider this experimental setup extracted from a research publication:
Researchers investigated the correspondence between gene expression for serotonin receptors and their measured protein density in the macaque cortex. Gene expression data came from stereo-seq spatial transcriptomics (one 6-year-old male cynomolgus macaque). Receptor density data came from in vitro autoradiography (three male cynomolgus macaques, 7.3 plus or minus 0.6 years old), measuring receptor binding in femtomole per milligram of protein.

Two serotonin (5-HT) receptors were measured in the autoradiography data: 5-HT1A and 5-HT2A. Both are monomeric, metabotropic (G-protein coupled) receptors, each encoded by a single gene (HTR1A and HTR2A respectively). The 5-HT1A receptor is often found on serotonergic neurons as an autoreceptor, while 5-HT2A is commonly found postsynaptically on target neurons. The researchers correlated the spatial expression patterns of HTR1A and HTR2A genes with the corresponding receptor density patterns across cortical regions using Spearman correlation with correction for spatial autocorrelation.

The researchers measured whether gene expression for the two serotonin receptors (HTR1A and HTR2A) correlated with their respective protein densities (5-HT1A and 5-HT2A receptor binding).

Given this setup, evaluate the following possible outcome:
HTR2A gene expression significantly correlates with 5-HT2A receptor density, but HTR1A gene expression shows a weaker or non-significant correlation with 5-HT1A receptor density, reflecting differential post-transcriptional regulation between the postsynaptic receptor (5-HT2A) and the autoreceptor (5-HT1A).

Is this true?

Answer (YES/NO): NO